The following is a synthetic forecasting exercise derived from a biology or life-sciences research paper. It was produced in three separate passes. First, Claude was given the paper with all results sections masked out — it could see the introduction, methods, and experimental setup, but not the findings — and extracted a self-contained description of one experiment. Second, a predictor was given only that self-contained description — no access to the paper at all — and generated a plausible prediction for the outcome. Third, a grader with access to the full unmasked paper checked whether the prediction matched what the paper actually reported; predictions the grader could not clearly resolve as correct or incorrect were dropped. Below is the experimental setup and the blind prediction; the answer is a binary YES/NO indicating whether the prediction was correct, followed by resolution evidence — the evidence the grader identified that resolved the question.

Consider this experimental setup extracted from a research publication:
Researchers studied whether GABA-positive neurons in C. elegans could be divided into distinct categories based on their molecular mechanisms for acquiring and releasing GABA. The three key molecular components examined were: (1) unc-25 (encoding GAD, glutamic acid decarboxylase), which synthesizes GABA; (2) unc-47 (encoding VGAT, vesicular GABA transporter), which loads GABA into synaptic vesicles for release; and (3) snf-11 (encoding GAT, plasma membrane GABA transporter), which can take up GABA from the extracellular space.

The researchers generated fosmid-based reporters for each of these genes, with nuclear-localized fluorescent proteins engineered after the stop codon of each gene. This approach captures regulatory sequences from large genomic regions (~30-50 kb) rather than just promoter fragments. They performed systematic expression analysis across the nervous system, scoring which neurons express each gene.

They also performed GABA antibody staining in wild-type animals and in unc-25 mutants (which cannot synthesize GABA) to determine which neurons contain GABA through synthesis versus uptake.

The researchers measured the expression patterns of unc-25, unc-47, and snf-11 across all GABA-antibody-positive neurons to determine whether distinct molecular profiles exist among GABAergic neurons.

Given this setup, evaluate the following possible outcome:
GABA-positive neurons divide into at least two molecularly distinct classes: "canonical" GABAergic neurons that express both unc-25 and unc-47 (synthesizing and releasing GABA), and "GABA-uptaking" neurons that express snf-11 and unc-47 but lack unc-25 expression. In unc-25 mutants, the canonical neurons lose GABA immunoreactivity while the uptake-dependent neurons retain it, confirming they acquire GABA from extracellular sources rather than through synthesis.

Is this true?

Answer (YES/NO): NO